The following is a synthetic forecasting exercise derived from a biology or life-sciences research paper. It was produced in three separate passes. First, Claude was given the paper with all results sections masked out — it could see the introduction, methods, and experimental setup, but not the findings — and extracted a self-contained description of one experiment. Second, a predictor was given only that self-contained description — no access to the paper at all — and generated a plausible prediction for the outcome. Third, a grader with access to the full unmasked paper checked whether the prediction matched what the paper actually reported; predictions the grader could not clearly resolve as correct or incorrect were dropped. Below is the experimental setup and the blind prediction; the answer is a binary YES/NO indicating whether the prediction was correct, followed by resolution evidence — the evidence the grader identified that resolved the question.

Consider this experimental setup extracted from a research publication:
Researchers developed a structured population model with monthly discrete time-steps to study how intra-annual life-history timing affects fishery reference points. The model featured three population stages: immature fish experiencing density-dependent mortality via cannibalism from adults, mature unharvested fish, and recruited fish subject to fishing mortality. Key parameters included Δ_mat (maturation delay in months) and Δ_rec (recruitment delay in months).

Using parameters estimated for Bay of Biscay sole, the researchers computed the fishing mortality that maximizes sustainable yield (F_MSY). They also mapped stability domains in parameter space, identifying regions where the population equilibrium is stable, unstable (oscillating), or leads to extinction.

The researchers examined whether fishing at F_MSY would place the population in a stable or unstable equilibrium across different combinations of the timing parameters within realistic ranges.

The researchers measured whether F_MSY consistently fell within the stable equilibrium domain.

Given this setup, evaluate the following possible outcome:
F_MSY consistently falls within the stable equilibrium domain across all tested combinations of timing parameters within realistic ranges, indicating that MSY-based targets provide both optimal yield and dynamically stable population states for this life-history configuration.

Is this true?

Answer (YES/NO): YES